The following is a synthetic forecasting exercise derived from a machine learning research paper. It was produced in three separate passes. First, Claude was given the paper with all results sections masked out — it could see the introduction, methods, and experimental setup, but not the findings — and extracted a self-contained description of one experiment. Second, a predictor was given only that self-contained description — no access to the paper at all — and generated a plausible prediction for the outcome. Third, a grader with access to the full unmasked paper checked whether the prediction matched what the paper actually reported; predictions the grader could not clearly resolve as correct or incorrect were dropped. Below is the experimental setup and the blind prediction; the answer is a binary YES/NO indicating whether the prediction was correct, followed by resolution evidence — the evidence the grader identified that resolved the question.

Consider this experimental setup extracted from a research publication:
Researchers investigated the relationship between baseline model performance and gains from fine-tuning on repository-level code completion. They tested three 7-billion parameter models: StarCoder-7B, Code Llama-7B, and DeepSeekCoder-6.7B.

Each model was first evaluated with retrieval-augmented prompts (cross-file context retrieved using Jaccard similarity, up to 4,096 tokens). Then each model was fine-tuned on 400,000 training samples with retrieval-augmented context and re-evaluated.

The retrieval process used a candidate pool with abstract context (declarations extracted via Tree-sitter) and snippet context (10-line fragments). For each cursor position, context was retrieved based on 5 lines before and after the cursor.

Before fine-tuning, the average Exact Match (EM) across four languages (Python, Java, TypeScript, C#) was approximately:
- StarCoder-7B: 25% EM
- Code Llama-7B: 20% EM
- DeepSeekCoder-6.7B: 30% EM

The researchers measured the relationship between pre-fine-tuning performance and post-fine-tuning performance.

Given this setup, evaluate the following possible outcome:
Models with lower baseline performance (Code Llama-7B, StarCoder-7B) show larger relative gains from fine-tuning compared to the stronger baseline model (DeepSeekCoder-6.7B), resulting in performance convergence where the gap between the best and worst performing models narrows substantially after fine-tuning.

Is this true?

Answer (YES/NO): YES